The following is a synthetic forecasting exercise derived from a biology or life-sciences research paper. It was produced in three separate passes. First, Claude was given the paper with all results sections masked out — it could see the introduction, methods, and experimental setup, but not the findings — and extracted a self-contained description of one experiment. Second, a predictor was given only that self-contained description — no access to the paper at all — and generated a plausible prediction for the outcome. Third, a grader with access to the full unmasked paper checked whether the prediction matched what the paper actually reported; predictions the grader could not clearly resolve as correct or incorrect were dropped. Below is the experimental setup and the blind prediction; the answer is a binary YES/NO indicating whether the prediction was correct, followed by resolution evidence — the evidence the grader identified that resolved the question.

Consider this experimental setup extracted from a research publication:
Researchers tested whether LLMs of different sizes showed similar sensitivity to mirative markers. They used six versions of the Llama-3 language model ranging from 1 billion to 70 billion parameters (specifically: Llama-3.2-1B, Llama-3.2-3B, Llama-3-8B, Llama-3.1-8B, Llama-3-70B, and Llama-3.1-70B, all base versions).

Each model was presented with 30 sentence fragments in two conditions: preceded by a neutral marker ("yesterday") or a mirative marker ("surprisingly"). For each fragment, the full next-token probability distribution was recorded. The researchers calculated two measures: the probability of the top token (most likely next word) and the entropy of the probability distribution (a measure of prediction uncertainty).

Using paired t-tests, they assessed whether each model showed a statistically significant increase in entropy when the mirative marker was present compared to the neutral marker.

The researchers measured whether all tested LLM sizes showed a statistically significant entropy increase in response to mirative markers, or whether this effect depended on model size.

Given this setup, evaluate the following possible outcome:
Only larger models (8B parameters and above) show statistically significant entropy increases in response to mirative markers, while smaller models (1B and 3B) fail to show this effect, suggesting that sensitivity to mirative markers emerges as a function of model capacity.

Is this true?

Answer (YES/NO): NO